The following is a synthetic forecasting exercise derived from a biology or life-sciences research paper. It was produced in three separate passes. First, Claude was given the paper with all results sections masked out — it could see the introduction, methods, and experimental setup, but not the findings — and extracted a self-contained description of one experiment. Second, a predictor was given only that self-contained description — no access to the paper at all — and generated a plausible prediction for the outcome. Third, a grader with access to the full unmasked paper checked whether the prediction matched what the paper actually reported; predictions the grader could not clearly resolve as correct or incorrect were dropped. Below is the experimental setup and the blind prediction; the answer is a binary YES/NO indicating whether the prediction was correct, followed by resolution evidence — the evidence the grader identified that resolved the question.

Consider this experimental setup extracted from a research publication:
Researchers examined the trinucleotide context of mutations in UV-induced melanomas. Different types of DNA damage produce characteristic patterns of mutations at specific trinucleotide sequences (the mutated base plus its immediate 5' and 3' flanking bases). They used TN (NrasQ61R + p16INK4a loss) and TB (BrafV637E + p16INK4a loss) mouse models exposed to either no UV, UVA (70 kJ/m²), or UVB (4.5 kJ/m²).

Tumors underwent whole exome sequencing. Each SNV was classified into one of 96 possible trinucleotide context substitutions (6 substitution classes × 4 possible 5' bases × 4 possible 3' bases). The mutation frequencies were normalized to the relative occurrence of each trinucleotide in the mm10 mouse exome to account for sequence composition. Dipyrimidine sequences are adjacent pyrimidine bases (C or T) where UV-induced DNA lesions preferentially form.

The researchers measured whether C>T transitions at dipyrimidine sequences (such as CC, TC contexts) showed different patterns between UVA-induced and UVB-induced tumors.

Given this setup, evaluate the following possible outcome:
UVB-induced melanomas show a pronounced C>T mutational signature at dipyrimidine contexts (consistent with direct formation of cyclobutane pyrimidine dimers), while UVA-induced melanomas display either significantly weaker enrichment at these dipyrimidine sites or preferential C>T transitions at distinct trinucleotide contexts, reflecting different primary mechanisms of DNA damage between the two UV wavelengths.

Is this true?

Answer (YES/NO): YES